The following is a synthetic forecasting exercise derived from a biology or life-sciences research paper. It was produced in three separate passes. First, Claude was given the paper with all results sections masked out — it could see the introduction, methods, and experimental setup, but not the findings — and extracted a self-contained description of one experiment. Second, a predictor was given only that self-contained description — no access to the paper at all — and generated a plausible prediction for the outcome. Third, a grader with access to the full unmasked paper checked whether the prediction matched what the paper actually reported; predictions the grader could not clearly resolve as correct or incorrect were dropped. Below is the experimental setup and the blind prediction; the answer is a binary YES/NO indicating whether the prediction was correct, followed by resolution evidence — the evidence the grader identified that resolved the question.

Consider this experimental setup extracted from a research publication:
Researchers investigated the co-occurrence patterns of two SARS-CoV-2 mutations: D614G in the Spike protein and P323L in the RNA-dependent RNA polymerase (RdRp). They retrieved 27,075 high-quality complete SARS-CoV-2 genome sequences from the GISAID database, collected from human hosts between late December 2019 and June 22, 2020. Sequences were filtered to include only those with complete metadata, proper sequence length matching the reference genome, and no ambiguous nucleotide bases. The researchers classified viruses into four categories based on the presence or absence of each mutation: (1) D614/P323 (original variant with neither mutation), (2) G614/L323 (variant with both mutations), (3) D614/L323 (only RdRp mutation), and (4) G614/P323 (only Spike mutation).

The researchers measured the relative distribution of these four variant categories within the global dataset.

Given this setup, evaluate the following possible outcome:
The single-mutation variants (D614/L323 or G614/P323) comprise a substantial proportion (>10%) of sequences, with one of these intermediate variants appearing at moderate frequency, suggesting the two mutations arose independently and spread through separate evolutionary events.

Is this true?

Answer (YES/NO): NO